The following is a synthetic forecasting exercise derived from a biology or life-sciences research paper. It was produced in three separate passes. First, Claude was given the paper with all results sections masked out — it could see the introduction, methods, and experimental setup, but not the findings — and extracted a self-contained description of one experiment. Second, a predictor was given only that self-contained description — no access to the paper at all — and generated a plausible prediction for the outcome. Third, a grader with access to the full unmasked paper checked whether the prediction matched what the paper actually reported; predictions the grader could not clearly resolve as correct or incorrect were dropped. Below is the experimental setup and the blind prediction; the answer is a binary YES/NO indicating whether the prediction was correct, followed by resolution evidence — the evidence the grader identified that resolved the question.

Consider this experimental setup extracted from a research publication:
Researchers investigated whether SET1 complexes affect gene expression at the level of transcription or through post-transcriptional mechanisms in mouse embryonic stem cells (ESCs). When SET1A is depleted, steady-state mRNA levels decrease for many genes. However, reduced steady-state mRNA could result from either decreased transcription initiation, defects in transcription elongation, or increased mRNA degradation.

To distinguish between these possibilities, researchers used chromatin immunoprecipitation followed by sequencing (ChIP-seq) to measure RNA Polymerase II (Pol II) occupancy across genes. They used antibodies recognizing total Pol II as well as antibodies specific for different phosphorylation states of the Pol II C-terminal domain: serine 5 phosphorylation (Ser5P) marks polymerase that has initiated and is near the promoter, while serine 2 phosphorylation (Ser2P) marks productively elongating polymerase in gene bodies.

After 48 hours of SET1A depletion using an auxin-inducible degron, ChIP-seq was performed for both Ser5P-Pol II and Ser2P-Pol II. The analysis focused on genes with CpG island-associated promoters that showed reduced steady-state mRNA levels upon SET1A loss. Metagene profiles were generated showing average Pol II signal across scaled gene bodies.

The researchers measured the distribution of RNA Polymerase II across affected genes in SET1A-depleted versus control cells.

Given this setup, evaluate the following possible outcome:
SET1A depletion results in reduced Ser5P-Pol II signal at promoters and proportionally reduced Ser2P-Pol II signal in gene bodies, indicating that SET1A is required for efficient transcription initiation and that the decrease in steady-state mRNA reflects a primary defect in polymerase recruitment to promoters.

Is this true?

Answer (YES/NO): NO